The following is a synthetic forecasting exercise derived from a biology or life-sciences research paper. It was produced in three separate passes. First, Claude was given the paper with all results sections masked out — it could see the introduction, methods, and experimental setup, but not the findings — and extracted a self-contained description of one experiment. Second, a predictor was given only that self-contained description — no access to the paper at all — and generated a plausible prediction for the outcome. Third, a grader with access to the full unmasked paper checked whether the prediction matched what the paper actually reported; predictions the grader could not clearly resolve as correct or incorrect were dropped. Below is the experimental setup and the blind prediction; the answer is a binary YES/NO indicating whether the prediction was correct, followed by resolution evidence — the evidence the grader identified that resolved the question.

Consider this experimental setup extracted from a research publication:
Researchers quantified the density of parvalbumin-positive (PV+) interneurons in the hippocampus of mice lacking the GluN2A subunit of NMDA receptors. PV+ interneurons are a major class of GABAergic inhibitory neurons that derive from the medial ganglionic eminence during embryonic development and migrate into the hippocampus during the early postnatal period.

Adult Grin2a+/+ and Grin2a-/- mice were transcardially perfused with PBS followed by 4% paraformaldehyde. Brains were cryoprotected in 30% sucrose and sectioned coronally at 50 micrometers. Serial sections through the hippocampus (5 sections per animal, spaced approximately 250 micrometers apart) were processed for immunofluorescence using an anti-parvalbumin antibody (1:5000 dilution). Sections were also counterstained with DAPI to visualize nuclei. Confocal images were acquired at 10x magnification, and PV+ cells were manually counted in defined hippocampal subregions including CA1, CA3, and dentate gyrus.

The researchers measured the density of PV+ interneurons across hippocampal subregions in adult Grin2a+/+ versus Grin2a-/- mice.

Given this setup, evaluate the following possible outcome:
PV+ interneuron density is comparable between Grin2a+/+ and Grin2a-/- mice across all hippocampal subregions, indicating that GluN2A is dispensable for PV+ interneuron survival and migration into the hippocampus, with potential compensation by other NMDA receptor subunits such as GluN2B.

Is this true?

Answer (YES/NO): NO